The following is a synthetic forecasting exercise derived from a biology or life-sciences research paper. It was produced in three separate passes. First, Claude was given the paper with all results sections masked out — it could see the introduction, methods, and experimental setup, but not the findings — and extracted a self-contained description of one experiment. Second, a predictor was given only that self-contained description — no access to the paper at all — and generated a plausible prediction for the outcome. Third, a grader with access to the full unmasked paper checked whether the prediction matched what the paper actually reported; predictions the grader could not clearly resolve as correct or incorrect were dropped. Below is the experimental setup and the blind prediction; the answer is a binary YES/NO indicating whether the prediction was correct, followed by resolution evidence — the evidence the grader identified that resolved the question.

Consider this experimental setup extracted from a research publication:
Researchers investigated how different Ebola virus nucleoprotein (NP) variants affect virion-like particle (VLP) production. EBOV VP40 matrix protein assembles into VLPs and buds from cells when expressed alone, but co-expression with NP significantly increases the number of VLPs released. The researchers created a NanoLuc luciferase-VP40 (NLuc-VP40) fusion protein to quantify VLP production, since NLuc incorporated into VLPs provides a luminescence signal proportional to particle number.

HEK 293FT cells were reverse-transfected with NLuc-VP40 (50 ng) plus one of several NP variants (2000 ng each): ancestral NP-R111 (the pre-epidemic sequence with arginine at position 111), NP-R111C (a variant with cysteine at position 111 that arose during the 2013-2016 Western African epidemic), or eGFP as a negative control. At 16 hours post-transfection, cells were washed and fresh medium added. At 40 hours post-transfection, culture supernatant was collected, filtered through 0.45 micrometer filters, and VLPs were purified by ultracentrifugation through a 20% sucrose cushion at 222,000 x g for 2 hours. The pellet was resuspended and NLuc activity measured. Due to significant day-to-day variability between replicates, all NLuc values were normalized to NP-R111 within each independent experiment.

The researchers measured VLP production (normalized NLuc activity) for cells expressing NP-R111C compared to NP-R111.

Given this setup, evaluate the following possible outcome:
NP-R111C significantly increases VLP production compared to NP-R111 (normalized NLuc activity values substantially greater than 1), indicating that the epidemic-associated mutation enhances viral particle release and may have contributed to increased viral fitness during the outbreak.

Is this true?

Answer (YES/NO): NO